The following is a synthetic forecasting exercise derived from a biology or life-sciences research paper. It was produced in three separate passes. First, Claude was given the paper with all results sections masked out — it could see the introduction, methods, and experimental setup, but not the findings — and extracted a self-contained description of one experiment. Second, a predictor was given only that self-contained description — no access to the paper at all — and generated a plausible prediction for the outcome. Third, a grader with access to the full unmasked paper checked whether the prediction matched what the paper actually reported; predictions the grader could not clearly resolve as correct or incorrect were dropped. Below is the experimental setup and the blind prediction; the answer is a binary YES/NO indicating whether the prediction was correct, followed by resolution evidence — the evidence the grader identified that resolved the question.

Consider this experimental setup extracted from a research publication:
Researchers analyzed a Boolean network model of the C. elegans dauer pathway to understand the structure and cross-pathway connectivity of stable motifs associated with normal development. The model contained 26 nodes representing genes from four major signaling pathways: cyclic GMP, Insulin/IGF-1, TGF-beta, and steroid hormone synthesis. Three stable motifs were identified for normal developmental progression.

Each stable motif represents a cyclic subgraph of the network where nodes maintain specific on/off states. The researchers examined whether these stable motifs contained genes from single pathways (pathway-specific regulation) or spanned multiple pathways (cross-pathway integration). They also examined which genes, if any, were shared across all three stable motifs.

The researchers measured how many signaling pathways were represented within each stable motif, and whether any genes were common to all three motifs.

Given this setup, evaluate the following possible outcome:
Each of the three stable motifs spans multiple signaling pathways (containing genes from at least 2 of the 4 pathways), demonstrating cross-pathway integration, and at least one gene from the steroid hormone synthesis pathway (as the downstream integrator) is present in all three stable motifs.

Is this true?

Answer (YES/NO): NO